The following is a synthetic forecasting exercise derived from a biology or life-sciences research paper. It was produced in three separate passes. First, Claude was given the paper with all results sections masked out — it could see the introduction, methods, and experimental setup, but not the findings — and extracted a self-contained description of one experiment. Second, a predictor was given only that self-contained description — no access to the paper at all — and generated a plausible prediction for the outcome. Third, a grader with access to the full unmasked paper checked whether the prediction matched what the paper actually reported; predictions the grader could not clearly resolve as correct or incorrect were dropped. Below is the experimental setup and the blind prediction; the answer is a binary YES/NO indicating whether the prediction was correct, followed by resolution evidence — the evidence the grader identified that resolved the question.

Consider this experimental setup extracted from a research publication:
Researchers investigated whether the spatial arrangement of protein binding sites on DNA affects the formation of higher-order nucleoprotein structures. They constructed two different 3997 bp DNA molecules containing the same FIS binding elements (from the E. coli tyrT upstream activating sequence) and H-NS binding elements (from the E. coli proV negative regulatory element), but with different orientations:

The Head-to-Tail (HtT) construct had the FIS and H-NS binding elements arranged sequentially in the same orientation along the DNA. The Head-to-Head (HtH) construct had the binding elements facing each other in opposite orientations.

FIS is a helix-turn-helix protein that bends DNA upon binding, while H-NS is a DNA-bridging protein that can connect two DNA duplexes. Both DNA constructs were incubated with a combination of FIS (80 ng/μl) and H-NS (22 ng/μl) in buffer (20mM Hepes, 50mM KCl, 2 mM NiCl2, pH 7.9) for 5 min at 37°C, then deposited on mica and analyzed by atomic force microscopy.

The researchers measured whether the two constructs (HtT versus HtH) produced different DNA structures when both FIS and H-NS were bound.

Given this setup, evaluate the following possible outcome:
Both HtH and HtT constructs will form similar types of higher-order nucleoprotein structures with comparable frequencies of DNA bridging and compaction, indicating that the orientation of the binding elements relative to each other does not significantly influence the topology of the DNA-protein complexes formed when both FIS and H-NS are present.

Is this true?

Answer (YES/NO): NO